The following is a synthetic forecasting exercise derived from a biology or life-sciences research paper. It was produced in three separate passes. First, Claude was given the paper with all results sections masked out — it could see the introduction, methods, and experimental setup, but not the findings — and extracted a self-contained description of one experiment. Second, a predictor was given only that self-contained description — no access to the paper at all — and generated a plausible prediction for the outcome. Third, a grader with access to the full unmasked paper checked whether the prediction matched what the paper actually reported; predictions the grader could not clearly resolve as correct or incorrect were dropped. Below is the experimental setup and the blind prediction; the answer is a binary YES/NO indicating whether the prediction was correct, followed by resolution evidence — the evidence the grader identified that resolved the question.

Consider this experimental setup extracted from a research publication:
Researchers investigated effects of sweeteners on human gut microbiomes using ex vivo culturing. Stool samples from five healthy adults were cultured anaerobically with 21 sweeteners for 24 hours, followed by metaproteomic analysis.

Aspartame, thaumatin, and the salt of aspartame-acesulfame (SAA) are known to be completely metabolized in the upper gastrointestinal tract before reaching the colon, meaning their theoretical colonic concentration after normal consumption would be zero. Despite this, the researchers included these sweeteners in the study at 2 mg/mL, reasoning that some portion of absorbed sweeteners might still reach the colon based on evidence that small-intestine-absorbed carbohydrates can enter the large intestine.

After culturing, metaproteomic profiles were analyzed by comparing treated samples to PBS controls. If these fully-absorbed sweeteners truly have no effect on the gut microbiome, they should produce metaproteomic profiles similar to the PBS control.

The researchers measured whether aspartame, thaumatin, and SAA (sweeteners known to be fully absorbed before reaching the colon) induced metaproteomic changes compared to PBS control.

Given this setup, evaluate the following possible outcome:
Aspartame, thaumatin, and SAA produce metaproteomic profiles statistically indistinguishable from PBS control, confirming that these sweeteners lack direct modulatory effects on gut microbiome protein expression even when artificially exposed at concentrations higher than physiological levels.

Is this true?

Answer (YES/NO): YES